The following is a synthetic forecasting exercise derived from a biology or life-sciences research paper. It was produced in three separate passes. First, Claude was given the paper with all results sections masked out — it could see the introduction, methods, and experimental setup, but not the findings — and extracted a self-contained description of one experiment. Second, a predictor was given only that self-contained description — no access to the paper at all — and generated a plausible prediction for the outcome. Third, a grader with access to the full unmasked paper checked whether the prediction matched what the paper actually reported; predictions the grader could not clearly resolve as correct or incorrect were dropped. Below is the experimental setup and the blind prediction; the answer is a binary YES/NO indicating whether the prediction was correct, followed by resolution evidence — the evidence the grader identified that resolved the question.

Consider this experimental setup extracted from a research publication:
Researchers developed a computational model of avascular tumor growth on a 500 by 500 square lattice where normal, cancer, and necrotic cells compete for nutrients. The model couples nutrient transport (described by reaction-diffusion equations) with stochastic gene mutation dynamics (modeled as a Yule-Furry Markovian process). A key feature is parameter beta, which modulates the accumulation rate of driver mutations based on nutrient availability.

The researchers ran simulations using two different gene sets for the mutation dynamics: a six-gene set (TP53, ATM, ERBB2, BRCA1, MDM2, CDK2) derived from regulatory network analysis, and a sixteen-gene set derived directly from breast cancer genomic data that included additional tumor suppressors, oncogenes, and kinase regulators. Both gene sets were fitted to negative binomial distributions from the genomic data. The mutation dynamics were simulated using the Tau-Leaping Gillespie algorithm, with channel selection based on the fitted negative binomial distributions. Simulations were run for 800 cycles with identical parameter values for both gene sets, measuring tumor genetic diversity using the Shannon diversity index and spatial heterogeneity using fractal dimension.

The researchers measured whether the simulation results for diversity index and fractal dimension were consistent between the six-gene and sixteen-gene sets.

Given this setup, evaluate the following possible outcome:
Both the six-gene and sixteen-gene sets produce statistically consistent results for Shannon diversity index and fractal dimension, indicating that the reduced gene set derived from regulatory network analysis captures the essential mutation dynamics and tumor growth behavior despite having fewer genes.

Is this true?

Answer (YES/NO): YES